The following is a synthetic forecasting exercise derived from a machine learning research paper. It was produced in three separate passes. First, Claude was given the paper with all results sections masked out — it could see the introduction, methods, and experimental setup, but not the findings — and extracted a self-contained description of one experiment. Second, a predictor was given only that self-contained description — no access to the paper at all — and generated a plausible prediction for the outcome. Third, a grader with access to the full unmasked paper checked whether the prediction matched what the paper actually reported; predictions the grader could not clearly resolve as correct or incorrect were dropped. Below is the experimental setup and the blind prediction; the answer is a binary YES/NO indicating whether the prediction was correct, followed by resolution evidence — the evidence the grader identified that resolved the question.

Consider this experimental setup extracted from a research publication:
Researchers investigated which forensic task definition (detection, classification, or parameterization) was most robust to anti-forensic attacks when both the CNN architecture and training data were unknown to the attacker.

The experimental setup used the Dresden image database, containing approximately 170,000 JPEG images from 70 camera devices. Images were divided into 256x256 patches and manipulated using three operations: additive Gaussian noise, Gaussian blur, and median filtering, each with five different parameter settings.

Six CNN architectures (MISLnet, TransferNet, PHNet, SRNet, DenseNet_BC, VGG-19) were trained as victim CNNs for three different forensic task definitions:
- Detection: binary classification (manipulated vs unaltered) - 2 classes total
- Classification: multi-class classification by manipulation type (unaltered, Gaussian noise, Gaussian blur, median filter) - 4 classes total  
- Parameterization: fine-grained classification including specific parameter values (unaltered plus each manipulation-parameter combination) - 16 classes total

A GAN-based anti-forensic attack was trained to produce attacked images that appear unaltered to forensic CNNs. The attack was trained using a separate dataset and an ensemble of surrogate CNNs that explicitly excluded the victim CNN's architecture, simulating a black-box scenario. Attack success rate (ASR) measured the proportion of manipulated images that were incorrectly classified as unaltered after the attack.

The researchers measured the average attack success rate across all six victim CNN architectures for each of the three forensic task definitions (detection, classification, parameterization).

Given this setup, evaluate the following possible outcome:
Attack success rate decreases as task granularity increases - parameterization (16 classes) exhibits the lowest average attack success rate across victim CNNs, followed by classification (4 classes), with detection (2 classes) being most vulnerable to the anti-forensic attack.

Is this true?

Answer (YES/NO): YES